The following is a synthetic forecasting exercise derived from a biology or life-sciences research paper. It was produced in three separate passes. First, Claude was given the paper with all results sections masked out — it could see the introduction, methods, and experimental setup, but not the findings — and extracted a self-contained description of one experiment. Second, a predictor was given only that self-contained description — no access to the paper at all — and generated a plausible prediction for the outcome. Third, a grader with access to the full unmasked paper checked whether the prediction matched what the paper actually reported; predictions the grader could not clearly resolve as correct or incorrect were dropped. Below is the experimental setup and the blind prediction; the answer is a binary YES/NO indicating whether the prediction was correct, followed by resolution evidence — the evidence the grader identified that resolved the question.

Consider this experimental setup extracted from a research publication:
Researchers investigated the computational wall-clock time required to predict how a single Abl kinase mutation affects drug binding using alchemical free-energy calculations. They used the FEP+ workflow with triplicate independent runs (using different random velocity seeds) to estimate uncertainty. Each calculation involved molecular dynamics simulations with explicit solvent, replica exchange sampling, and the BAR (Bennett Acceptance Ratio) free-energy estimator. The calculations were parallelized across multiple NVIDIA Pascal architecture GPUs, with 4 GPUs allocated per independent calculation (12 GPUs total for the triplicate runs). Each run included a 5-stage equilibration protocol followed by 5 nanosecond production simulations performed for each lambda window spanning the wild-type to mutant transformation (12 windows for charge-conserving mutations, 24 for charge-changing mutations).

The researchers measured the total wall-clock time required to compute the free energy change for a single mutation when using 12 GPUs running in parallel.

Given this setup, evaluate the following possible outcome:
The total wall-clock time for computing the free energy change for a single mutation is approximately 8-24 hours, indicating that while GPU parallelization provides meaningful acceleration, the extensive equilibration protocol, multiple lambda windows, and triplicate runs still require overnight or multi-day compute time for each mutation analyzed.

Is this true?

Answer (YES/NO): NO